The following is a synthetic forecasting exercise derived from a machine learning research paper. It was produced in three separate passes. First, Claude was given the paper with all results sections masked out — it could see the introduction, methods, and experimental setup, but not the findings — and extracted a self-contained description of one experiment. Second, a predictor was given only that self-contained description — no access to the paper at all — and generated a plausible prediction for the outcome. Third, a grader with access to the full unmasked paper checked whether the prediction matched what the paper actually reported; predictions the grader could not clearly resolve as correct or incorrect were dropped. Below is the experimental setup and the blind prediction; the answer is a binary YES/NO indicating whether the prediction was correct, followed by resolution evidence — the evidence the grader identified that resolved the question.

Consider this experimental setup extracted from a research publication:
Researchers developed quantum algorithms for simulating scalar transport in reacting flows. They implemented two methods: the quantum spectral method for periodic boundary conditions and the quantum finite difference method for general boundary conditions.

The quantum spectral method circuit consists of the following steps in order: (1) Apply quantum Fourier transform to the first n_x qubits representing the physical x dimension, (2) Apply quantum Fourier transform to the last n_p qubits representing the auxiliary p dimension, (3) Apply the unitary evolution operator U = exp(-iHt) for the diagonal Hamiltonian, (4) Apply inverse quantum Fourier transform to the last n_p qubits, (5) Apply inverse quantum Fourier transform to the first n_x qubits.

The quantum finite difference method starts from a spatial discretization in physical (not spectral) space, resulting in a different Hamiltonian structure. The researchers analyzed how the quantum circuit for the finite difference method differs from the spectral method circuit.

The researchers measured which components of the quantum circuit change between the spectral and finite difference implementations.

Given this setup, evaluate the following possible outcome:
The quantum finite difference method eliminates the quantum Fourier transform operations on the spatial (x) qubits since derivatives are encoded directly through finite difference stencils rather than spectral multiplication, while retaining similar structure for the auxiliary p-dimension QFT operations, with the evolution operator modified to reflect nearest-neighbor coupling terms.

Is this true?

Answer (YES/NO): YES